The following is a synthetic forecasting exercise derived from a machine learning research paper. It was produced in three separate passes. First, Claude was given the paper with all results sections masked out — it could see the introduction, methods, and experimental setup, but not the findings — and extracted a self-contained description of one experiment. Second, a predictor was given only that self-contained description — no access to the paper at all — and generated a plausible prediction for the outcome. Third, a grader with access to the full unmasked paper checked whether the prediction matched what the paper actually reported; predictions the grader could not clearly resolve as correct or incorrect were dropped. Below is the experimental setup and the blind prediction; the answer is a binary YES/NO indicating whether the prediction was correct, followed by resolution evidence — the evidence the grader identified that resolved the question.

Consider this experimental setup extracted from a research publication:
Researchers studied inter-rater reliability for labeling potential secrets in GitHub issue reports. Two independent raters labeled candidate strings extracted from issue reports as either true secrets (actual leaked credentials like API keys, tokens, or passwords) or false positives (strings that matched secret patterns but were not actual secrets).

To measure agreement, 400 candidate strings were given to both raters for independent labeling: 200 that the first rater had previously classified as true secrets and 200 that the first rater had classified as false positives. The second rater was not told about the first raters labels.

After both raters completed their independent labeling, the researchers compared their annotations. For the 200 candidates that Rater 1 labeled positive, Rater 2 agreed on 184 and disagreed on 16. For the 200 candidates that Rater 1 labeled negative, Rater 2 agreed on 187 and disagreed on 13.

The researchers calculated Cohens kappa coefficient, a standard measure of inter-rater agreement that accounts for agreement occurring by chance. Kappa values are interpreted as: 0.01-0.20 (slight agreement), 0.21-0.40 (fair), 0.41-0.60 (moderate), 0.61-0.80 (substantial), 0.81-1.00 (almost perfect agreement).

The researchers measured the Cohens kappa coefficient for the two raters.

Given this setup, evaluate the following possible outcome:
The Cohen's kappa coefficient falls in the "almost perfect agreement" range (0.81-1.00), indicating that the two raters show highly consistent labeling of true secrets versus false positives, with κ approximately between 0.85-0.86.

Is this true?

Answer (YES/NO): YES